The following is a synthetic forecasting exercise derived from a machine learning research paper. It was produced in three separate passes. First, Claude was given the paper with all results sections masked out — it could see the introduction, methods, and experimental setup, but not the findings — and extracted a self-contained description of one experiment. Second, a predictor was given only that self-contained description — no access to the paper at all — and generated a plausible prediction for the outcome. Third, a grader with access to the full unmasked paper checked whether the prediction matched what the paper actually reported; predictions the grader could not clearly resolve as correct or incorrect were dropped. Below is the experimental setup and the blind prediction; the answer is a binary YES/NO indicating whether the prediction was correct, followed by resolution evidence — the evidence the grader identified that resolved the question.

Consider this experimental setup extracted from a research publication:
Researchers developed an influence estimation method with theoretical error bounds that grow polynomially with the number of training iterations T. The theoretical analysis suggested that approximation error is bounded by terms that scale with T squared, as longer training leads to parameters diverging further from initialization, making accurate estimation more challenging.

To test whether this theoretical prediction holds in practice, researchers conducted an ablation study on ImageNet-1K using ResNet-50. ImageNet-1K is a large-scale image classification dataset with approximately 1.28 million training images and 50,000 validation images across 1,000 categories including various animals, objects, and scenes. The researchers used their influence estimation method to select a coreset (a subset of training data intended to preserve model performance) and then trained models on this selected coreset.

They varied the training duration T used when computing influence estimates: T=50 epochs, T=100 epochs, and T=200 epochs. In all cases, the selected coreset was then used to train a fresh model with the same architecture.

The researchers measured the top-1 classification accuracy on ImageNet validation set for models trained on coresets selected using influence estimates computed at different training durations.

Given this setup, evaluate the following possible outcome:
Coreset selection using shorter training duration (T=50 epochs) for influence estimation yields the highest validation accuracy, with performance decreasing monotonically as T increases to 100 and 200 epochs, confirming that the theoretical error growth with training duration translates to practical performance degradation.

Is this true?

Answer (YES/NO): NO